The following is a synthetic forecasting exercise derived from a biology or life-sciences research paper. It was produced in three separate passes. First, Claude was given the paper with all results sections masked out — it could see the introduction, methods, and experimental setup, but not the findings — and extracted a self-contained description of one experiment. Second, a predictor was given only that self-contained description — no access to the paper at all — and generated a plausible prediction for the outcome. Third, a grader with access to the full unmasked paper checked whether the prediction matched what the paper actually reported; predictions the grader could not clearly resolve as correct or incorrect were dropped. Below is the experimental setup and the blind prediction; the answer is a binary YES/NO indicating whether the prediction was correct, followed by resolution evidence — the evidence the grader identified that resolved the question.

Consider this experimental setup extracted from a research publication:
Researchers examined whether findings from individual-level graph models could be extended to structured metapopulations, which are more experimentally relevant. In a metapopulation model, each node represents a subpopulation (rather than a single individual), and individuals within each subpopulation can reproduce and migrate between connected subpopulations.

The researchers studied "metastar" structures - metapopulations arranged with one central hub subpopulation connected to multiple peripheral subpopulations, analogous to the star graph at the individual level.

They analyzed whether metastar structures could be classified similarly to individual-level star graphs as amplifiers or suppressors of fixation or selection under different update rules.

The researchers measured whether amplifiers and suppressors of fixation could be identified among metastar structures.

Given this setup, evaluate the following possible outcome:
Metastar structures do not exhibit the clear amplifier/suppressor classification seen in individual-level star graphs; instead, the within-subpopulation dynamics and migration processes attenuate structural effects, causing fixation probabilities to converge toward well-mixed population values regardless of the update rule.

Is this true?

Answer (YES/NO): NO